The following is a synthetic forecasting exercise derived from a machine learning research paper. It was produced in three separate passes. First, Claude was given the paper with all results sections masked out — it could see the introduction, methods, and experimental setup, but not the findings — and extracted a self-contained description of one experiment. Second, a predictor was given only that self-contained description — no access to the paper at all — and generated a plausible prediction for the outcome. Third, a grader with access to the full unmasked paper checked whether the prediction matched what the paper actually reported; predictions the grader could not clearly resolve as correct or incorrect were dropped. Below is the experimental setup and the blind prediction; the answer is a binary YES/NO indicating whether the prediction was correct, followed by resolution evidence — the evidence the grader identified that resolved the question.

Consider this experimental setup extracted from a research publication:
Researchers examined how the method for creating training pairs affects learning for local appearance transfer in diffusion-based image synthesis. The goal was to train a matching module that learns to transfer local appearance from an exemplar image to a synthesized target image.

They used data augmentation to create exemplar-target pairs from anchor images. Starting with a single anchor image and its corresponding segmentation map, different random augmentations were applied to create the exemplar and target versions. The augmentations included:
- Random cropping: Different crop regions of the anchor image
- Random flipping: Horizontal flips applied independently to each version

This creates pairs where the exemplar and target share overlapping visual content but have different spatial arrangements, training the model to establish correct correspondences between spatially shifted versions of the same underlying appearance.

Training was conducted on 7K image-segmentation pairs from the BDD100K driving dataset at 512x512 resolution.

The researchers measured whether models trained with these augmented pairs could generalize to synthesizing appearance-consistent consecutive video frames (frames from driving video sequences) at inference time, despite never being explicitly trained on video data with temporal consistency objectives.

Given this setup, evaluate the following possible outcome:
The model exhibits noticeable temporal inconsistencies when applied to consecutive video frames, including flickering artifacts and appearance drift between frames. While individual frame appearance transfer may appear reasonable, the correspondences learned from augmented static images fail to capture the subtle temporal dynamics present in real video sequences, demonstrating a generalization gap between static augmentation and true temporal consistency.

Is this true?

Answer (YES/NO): NO